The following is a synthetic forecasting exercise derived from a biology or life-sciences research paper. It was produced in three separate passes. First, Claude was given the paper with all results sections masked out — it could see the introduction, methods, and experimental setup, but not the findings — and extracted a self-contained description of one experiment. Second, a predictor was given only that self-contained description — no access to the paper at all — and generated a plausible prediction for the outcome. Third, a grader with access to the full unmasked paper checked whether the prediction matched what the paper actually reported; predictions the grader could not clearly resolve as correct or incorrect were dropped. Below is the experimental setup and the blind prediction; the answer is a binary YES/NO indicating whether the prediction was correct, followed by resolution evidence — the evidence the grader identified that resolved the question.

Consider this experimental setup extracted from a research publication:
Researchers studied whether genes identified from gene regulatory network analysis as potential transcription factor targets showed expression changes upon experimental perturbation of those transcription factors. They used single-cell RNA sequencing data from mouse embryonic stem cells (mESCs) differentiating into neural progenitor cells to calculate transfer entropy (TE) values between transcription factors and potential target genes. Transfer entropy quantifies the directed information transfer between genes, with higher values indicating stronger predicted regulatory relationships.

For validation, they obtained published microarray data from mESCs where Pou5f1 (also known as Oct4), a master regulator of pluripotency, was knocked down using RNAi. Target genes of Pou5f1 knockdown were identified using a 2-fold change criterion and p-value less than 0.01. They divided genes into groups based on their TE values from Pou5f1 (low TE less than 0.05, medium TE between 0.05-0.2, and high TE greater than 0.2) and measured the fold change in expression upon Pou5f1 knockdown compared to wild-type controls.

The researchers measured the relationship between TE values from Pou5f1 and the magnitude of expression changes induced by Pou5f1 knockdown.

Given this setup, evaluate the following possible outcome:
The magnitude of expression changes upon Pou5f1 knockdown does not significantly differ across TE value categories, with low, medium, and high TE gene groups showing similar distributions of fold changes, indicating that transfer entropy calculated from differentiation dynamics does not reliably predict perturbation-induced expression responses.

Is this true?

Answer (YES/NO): NO